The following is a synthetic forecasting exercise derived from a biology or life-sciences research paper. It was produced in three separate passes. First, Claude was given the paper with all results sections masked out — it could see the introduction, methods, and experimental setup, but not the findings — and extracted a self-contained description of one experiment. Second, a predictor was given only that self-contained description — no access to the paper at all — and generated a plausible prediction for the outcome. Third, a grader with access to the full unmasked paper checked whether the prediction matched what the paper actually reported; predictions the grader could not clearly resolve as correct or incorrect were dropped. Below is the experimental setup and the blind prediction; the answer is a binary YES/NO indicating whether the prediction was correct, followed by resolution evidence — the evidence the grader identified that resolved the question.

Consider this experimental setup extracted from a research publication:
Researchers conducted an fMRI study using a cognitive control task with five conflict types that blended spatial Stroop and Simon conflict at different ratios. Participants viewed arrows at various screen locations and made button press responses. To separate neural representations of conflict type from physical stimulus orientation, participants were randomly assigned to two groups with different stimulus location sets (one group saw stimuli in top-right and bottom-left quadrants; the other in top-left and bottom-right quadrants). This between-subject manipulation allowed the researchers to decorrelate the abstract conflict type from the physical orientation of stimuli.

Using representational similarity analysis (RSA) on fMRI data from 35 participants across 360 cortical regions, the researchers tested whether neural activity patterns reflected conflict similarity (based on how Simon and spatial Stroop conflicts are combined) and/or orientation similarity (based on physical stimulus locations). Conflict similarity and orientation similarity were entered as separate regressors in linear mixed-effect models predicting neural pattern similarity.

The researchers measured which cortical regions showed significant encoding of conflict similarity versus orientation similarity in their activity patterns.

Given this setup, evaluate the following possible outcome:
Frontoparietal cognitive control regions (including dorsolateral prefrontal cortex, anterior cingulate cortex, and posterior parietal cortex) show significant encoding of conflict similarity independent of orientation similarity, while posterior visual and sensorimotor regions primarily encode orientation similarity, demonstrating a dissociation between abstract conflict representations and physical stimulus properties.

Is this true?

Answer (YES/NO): NO